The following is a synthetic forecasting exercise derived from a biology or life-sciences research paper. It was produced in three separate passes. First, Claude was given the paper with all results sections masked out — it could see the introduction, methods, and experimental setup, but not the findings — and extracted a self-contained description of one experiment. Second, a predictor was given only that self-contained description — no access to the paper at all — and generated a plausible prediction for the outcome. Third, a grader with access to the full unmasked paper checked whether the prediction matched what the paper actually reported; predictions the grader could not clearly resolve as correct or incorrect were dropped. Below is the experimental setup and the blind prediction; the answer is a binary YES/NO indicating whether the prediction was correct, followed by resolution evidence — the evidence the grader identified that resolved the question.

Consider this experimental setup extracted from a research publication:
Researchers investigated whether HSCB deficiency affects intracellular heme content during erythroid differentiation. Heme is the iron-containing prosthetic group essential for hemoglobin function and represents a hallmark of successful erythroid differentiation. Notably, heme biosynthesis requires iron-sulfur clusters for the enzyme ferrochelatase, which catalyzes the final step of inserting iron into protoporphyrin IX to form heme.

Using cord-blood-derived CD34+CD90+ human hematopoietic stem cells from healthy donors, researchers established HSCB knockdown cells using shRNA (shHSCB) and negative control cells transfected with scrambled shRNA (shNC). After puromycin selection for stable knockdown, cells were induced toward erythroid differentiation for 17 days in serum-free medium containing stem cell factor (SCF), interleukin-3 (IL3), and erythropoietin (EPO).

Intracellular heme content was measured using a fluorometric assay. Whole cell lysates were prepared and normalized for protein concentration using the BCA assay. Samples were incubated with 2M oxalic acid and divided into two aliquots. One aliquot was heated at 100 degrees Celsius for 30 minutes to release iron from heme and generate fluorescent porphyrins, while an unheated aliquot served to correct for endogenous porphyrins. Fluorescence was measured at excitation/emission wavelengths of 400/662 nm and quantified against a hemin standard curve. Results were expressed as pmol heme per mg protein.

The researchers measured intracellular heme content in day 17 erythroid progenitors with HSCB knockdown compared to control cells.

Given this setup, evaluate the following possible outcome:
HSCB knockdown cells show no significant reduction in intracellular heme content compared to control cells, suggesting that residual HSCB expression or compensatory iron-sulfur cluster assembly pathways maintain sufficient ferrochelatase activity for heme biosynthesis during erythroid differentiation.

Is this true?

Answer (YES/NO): NO